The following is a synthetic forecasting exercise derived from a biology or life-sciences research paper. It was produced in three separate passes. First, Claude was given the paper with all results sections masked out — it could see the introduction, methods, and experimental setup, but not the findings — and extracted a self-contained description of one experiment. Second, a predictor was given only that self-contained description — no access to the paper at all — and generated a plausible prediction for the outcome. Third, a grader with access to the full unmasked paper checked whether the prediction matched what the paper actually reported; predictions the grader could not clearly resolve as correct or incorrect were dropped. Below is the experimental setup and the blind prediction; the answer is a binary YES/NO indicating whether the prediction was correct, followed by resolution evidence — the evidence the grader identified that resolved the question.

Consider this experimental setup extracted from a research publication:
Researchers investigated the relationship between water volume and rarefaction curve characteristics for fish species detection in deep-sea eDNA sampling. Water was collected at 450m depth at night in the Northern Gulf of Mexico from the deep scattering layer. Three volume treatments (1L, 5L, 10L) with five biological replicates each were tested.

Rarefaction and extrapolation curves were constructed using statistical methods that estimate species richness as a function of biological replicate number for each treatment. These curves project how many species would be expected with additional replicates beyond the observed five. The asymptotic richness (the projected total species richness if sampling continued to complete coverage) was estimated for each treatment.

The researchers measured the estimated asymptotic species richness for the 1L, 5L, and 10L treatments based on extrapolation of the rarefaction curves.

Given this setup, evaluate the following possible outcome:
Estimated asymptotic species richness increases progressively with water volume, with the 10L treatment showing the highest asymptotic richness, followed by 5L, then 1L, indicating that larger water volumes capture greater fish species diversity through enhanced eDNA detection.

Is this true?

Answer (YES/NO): NO